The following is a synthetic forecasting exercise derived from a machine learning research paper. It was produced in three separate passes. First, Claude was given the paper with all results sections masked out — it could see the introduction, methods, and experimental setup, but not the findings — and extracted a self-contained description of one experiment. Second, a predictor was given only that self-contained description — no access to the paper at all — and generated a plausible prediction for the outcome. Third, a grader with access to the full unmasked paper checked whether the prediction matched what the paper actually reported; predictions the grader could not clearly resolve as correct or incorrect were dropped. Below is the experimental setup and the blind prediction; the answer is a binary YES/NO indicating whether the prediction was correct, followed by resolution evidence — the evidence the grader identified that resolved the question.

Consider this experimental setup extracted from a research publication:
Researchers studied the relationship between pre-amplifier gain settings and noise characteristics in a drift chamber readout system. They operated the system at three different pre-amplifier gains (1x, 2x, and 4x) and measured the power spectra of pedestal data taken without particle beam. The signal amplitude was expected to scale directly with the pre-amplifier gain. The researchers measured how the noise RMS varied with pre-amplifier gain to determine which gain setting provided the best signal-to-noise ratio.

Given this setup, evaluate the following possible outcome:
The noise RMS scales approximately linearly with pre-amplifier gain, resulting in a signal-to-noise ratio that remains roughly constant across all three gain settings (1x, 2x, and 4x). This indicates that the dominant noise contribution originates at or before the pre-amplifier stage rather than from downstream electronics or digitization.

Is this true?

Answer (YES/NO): NO